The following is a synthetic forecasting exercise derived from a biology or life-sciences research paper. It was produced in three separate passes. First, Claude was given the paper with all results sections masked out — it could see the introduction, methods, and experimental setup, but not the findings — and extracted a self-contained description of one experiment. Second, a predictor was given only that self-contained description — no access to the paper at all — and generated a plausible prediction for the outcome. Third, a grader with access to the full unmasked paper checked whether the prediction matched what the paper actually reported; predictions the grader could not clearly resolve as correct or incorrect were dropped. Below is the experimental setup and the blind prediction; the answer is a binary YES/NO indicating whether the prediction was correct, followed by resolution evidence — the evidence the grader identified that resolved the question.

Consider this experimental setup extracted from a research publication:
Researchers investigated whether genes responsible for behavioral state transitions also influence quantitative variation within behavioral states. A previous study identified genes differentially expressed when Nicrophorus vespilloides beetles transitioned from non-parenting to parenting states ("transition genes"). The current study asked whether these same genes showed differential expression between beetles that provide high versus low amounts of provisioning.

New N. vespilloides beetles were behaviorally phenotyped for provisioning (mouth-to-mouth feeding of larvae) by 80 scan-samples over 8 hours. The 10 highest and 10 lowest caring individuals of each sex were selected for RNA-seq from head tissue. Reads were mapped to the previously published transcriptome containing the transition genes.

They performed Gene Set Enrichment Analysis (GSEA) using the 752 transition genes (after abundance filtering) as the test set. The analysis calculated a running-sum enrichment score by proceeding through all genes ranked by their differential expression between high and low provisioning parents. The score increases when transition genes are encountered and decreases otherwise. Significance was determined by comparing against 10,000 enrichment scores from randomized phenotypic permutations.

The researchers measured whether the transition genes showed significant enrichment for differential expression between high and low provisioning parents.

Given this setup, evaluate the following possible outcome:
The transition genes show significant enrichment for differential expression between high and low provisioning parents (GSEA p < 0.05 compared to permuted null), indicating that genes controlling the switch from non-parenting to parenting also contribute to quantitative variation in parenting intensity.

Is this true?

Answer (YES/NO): YES